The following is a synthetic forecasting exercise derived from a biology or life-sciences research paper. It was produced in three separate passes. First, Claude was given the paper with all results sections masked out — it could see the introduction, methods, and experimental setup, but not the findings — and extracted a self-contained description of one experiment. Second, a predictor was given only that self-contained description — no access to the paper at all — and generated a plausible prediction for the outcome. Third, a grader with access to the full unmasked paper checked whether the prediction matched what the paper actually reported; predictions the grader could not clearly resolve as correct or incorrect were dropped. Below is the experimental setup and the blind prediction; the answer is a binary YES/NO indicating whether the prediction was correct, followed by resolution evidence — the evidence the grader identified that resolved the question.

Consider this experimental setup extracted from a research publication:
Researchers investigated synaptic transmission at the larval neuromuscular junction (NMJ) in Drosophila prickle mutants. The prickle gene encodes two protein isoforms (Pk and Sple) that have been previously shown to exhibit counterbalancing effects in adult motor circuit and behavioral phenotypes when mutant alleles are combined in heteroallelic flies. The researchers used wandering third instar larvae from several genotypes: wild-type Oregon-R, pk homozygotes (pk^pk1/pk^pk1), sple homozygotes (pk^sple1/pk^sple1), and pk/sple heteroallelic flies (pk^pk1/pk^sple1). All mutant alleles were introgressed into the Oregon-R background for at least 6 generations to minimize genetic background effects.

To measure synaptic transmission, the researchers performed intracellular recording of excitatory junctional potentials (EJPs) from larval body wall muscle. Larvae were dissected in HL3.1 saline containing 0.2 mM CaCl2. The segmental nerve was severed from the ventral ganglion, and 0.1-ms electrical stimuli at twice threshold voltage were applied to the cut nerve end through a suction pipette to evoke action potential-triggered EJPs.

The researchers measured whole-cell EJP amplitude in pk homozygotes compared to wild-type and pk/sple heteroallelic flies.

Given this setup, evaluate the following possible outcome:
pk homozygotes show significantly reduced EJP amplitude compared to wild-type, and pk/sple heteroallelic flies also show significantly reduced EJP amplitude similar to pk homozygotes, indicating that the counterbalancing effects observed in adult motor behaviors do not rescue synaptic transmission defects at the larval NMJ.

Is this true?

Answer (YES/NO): NO